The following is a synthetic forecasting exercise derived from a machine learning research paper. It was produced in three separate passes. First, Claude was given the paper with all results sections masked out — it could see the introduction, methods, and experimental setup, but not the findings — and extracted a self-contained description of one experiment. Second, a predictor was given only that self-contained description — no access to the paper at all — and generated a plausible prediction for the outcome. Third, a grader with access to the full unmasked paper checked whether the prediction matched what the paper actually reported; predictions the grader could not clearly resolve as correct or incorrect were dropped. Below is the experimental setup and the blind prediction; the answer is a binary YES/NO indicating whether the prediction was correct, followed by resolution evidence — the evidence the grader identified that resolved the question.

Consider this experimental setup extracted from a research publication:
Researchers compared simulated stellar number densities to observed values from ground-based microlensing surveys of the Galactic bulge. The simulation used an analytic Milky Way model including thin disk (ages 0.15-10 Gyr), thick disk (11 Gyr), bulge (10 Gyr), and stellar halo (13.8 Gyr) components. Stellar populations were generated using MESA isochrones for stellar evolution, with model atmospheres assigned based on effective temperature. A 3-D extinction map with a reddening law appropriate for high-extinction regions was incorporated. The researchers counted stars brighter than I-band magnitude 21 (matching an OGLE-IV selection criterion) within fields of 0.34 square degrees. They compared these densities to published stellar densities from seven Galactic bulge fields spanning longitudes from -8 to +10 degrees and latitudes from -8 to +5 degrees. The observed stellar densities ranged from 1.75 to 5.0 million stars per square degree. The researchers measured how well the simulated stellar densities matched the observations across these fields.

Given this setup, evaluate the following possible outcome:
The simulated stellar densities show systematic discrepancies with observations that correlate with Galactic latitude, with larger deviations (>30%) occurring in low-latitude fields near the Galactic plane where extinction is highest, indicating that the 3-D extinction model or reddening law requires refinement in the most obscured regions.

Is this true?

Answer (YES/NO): NO